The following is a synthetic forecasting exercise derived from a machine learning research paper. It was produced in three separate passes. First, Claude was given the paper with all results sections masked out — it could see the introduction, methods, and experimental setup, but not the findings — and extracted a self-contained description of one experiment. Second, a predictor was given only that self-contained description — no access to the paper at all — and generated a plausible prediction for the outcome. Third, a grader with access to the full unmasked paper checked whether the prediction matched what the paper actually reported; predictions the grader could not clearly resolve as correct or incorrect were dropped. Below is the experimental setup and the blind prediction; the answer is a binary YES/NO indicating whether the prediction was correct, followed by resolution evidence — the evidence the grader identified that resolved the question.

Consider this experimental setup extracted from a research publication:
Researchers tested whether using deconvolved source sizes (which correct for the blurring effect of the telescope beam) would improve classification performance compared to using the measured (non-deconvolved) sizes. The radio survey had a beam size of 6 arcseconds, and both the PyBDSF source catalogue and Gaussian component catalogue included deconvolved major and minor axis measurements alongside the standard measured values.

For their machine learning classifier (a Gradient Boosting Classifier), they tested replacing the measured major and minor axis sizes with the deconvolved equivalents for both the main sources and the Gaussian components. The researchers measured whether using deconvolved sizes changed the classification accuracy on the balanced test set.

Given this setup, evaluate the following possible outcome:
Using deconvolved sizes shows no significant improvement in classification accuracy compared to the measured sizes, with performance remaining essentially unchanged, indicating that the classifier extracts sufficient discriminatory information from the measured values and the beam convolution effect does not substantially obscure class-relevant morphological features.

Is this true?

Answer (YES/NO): YES